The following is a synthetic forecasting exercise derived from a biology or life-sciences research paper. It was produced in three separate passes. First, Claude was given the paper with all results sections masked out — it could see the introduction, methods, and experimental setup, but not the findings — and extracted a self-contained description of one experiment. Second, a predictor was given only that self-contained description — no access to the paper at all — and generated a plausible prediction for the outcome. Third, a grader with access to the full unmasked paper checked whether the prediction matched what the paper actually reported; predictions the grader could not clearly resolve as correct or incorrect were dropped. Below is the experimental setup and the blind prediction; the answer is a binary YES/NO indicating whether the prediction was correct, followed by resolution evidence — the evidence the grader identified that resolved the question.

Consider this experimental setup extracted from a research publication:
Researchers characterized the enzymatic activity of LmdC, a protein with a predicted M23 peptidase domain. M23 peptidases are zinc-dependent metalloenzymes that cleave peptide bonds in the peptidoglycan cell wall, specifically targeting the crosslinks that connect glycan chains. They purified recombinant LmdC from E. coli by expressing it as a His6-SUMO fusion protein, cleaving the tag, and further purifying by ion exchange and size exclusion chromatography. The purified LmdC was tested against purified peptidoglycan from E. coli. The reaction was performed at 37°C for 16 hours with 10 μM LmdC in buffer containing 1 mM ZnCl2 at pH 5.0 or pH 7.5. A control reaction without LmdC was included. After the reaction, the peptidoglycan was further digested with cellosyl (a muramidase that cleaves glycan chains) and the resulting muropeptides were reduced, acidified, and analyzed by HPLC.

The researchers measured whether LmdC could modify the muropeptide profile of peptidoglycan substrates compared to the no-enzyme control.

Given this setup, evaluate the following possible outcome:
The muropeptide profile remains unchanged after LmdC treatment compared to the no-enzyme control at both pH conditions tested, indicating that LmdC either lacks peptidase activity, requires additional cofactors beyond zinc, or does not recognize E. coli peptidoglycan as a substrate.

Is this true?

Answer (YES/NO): NO